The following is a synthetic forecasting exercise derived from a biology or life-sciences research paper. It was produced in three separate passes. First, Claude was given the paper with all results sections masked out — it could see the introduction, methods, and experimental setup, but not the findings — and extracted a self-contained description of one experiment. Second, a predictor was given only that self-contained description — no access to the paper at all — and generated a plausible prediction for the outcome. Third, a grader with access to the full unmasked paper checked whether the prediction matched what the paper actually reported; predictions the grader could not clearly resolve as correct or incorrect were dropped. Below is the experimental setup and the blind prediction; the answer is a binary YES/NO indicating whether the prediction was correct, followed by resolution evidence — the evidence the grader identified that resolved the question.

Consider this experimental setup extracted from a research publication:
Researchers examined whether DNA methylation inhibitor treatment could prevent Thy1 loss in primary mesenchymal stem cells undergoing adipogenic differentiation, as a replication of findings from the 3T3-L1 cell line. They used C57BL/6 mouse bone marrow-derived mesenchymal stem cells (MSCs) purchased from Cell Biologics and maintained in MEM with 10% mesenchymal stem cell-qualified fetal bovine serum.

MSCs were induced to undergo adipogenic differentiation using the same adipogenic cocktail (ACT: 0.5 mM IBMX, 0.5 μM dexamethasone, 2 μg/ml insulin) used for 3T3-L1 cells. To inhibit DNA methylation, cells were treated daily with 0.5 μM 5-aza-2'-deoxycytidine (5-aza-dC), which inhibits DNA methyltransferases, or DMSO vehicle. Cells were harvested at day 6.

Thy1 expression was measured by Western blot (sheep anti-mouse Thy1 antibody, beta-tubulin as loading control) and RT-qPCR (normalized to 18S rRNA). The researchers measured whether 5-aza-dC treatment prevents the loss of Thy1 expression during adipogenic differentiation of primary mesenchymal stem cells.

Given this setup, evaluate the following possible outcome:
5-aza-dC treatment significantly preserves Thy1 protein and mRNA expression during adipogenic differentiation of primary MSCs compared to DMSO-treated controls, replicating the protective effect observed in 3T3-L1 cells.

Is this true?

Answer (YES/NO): YES